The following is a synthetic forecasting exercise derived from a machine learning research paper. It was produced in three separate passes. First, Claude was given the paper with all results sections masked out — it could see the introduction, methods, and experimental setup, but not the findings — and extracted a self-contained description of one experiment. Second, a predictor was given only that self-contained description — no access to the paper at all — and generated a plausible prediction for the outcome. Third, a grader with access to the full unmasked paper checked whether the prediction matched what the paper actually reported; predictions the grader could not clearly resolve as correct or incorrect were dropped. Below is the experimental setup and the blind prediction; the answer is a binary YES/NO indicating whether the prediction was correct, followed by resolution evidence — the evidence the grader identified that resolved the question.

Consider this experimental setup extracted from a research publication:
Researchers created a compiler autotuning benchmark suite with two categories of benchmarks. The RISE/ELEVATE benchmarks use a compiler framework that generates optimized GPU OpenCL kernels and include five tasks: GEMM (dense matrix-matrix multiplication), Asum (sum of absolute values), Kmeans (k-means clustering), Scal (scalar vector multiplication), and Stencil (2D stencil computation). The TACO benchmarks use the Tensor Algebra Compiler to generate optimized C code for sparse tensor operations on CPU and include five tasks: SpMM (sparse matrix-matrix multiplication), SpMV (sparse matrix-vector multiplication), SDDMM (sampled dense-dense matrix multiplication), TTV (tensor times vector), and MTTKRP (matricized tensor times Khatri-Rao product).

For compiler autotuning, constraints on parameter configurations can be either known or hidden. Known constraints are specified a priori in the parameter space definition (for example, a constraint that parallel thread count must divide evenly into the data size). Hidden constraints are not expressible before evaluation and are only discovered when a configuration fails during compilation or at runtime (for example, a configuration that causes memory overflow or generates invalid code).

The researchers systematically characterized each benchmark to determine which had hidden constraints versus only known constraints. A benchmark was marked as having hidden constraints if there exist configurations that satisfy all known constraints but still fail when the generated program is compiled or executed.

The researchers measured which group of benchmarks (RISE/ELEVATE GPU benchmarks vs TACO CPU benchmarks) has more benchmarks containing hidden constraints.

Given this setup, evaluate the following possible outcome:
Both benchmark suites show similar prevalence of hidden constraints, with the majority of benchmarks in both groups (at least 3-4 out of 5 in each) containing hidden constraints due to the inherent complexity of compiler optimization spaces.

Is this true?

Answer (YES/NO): NO